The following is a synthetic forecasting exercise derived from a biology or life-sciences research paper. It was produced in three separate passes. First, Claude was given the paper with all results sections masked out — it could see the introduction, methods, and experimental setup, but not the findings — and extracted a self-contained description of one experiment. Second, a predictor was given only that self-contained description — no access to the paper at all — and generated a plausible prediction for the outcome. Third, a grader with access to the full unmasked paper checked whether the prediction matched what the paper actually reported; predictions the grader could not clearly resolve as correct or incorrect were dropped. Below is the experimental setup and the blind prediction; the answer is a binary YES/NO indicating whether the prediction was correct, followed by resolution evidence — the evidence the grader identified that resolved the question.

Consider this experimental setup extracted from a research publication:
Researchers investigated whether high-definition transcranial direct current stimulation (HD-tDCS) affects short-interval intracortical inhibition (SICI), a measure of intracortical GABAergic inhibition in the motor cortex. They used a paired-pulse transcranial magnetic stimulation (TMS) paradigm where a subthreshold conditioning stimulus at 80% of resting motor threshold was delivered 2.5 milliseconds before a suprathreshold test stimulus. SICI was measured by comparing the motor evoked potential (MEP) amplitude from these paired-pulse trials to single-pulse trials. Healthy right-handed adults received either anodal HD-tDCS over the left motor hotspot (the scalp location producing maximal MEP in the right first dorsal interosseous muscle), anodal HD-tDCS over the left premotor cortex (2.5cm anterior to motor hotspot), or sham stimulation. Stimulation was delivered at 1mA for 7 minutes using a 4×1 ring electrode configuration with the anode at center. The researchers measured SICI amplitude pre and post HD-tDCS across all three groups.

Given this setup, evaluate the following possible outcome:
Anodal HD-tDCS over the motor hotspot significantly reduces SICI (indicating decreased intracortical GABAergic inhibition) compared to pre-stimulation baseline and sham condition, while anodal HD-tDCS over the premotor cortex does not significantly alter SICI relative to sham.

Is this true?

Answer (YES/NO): NO